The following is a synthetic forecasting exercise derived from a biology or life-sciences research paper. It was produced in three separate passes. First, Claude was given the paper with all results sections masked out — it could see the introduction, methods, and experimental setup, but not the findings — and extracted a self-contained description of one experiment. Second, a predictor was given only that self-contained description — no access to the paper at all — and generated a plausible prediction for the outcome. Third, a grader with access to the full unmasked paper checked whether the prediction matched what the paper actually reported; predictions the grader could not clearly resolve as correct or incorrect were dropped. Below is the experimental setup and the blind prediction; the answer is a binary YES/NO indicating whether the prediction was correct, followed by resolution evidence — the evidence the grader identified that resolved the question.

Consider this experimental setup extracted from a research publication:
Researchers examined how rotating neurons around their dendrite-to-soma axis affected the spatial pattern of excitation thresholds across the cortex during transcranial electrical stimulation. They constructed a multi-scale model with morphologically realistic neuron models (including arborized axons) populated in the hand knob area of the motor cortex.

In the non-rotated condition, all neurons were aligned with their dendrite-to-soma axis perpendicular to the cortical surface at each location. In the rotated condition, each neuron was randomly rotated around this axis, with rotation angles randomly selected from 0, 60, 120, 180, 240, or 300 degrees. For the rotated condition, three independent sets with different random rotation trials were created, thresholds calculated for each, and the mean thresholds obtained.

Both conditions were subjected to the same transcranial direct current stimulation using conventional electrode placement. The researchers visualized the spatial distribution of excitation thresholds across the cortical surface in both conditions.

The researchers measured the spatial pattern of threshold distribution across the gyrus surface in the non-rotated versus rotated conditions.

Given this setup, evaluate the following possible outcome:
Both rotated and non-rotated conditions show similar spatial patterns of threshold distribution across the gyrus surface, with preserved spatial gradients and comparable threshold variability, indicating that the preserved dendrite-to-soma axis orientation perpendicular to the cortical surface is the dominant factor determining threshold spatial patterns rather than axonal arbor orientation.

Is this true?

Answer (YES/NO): NO